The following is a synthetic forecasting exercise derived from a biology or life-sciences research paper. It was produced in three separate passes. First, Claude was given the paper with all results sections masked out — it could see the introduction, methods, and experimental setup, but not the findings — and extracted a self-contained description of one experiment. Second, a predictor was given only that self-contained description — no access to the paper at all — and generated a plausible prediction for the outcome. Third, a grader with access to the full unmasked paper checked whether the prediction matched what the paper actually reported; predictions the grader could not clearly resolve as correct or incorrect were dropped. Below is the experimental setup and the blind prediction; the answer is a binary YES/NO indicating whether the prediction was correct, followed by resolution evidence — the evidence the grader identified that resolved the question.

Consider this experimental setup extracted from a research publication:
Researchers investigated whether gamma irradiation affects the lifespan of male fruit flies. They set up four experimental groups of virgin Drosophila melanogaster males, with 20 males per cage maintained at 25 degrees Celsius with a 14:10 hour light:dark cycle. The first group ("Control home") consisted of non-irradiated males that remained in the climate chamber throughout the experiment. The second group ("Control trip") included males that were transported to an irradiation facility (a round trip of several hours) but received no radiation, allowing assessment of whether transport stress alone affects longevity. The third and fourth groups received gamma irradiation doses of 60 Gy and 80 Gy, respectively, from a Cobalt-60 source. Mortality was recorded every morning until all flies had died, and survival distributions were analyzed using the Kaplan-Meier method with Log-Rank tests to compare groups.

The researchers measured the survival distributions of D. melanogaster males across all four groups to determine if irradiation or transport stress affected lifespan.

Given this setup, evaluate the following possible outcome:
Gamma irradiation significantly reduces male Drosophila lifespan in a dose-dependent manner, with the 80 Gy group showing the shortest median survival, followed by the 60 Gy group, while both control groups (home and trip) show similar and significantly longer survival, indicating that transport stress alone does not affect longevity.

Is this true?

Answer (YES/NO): NO